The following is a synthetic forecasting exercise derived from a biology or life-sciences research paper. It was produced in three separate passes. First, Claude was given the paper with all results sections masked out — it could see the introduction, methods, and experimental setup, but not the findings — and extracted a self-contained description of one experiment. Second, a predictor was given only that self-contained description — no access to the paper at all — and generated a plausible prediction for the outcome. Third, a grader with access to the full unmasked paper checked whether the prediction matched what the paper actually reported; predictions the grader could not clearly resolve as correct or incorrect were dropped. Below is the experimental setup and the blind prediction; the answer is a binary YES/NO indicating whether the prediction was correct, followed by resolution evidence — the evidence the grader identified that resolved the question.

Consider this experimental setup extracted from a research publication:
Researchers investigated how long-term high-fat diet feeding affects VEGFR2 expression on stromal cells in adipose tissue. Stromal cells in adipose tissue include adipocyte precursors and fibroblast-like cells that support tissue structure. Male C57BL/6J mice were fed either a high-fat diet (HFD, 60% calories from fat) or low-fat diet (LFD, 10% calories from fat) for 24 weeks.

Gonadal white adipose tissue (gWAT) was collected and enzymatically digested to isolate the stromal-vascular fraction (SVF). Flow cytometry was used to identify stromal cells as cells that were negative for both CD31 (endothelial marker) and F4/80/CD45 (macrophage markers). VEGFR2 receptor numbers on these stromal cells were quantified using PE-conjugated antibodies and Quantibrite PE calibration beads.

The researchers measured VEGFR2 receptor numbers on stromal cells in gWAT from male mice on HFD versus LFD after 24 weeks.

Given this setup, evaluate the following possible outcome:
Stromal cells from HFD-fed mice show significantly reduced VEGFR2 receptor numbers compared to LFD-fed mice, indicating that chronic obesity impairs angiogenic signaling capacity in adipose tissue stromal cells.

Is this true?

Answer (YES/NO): NO